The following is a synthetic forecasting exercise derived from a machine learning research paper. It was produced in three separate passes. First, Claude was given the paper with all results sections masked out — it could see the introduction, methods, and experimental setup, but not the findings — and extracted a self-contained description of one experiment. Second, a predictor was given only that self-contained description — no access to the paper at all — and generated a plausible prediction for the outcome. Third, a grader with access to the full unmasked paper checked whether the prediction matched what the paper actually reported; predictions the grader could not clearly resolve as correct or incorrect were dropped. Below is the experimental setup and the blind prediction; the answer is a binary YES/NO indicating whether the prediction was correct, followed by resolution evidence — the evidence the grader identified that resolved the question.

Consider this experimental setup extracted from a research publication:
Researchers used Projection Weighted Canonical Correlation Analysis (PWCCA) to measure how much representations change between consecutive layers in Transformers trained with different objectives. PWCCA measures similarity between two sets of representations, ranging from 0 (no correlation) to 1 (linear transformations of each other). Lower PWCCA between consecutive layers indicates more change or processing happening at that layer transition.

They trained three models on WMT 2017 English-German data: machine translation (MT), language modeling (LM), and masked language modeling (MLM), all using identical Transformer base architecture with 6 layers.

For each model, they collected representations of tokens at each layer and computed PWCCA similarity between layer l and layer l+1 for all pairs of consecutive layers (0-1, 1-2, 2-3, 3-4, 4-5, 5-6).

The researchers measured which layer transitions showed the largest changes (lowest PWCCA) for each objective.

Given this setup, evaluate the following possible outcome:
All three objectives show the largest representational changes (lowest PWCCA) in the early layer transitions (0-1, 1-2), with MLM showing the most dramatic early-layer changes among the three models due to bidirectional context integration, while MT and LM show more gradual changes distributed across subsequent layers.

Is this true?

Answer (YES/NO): NO